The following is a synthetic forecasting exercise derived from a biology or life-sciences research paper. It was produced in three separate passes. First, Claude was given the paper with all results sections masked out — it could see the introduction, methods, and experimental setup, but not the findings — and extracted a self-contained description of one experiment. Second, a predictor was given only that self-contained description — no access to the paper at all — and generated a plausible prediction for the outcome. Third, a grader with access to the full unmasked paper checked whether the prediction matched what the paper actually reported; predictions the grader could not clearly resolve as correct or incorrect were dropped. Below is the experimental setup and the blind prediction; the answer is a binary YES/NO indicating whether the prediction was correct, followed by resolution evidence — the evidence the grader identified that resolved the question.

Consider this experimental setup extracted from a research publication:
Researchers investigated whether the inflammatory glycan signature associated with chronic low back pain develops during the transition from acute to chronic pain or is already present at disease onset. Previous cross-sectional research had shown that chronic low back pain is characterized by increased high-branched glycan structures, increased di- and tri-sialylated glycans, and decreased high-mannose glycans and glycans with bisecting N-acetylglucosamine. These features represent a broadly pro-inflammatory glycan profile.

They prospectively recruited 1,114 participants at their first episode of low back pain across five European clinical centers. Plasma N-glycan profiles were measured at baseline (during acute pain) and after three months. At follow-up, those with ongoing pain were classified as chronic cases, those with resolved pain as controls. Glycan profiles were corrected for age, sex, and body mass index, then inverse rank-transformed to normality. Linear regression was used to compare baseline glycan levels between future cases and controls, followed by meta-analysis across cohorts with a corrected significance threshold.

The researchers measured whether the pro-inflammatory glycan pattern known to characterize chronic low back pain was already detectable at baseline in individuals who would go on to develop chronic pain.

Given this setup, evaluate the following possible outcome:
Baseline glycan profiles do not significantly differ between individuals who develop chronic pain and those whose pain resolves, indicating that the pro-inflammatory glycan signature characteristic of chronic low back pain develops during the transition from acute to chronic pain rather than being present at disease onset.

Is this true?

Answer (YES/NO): YES